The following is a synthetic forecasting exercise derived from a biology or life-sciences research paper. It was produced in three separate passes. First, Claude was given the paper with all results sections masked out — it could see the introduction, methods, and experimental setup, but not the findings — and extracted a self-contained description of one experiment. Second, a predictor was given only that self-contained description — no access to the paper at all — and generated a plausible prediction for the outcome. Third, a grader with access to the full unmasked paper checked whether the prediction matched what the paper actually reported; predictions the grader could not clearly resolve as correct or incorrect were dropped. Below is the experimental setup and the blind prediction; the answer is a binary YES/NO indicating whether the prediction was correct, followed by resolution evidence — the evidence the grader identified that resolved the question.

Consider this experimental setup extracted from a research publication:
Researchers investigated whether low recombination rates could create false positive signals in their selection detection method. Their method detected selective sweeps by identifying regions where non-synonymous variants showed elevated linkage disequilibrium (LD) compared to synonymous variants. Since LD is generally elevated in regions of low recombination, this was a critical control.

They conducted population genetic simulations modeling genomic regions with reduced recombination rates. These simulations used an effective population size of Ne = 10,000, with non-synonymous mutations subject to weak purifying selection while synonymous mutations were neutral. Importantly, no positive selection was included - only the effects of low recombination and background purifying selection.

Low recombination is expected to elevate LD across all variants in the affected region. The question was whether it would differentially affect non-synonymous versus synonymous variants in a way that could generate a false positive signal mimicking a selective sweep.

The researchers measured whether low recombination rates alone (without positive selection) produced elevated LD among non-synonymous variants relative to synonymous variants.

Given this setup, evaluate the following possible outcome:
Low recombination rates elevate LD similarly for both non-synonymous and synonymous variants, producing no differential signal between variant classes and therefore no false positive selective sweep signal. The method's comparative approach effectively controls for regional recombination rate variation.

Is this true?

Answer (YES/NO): YES